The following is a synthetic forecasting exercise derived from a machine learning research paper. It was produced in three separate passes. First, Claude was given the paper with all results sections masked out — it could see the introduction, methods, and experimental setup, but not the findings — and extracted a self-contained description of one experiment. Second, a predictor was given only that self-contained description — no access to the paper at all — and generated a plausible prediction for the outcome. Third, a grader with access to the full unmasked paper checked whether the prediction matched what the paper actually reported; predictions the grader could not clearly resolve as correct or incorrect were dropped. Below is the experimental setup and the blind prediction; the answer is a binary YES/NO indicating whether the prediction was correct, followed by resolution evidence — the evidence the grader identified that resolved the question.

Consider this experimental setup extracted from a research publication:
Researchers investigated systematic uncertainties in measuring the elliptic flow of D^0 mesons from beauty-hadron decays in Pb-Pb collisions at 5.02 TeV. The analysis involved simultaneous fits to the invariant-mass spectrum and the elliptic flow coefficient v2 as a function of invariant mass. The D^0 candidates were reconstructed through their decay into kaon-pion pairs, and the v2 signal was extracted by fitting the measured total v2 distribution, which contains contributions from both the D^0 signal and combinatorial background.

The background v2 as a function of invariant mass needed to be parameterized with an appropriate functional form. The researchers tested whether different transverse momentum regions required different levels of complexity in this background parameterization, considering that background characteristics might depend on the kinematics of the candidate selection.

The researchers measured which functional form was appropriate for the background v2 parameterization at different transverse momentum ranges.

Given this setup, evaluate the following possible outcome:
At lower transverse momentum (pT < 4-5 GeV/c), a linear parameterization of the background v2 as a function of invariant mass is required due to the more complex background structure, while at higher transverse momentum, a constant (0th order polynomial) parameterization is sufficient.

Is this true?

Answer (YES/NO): NO